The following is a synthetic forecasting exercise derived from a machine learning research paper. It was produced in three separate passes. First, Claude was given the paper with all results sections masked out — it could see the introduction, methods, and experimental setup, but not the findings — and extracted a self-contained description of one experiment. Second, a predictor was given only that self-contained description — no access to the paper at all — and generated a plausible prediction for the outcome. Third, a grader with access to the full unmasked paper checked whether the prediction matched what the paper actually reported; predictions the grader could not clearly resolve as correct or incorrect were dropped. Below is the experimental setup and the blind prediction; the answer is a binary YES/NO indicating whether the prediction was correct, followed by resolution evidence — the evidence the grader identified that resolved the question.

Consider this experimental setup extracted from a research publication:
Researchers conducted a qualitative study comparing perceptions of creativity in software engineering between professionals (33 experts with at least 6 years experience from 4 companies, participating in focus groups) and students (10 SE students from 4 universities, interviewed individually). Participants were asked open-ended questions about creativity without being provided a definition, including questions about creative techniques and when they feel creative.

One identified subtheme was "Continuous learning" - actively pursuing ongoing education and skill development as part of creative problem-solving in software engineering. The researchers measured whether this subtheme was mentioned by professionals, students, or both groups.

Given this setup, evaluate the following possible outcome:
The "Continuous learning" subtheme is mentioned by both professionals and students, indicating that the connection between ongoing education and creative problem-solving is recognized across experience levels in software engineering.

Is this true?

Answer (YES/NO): NO